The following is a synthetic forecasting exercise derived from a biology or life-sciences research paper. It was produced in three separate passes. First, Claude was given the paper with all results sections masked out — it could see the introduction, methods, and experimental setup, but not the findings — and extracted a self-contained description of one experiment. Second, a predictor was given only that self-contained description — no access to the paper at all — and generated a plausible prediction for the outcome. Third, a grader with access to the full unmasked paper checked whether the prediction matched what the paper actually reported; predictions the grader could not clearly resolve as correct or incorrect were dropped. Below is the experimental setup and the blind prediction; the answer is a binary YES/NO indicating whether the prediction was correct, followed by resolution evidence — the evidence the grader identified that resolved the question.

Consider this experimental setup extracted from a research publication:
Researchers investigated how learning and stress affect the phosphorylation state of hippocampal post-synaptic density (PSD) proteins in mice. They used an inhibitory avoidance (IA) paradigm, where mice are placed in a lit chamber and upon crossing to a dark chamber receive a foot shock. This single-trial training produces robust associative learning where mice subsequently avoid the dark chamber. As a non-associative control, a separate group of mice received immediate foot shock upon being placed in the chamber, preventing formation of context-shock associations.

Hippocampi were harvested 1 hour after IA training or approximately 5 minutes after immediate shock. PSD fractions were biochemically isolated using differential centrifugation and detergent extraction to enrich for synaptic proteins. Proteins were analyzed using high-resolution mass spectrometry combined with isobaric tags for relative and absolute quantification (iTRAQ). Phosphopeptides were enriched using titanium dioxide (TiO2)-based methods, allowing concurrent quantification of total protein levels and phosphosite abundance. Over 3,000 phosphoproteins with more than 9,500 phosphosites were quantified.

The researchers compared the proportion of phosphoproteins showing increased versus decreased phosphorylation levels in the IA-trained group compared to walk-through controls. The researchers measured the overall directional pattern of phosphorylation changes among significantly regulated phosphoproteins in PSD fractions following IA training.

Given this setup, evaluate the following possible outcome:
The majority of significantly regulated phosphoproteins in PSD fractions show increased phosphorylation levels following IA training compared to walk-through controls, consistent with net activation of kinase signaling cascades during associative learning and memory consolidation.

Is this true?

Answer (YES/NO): NO